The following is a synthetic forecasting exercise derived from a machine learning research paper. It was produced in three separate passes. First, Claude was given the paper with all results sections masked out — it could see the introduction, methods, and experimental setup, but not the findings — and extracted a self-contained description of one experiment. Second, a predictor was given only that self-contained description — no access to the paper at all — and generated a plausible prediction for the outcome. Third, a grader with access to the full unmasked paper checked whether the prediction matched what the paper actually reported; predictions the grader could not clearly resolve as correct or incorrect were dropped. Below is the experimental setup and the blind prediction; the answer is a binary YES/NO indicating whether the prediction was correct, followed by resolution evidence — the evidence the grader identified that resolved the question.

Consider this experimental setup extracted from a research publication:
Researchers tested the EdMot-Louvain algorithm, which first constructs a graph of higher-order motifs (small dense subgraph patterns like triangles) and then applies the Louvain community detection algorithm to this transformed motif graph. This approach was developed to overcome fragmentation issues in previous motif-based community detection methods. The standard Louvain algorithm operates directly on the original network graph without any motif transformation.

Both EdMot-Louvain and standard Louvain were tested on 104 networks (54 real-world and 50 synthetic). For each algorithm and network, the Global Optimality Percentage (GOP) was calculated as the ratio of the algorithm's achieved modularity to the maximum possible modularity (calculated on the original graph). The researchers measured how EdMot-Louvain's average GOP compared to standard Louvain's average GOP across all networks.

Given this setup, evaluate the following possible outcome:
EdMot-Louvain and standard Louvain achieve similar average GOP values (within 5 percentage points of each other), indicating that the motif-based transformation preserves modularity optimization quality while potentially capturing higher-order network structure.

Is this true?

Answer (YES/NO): NO